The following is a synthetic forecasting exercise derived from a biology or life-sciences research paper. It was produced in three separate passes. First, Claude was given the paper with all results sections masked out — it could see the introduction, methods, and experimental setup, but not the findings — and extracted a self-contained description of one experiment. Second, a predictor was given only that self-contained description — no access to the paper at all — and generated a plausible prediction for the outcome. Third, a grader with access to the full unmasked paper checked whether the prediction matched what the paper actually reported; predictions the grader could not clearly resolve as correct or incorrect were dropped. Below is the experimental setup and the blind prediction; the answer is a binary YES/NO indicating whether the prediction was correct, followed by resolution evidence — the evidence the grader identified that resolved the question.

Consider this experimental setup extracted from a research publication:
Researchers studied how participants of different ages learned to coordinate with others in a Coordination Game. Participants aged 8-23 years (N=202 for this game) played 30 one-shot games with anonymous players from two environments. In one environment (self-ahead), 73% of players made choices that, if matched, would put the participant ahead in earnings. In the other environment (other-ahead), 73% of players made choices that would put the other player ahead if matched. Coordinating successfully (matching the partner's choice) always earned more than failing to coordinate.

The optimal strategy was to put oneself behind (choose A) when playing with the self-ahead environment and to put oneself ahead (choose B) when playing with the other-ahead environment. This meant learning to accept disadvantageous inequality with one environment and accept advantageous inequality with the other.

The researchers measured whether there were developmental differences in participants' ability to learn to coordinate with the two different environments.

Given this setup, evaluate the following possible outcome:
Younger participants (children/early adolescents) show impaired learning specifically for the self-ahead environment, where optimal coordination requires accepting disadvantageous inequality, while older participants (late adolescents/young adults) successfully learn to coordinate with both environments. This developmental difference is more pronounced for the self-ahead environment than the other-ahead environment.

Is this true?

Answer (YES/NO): NO